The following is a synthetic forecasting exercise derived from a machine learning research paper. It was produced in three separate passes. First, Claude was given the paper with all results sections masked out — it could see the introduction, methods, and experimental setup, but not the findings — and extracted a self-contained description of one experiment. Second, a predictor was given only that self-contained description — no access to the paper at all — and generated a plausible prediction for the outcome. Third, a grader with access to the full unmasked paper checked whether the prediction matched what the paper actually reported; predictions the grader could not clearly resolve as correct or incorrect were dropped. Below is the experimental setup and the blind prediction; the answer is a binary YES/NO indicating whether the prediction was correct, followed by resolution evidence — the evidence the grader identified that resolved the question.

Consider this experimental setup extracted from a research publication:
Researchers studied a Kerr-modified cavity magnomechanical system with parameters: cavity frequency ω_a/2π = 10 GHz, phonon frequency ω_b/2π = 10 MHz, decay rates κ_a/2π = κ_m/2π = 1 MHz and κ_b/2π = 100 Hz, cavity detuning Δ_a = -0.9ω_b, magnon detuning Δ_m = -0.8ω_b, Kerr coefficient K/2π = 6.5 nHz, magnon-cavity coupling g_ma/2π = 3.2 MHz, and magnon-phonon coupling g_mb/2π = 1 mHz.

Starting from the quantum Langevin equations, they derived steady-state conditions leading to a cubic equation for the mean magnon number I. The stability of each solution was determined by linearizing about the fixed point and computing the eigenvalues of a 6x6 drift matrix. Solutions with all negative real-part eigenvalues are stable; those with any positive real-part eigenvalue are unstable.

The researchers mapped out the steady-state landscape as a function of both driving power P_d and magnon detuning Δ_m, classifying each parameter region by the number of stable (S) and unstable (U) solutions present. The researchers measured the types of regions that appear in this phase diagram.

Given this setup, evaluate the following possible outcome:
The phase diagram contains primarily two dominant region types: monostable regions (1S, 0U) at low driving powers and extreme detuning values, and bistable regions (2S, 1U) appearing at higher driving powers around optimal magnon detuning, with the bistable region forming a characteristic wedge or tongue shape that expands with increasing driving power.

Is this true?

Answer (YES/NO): NO